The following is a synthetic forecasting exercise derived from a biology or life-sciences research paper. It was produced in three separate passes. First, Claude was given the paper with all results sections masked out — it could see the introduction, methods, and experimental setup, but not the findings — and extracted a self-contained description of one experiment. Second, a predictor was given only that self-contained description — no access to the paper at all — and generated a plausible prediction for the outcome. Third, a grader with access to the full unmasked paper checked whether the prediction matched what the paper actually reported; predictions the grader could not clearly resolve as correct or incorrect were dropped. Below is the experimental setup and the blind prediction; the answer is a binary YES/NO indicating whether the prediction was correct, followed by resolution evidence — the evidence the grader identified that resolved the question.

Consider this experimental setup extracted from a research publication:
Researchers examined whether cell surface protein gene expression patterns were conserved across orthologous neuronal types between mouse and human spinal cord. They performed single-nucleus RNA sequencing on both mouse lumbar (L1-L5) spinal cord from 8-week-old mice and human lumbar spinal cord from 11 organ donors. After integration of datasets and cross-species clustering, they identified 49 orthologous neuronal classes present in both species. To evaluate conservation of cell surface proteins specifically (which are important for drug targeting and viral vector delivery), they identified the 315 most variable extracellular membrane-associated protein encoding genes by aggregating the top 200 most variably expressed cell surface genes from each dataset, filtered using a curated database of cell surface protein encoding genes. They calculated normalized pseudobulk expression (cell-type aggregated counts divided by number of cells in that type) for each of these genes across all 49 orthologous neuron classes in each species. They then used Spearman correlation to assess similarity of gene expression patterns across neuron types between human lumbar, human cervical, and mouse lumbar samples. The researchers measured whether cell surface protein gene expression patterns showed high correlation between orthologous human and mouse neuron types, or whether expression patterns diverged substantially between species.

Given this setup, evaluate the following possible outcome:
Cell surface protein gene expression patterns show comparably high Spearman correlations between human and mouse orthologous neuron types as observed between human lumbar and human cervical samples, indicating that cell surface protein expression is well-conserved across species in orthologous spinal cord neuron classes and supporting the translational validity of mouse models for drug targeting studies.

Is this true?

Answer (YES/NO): NO